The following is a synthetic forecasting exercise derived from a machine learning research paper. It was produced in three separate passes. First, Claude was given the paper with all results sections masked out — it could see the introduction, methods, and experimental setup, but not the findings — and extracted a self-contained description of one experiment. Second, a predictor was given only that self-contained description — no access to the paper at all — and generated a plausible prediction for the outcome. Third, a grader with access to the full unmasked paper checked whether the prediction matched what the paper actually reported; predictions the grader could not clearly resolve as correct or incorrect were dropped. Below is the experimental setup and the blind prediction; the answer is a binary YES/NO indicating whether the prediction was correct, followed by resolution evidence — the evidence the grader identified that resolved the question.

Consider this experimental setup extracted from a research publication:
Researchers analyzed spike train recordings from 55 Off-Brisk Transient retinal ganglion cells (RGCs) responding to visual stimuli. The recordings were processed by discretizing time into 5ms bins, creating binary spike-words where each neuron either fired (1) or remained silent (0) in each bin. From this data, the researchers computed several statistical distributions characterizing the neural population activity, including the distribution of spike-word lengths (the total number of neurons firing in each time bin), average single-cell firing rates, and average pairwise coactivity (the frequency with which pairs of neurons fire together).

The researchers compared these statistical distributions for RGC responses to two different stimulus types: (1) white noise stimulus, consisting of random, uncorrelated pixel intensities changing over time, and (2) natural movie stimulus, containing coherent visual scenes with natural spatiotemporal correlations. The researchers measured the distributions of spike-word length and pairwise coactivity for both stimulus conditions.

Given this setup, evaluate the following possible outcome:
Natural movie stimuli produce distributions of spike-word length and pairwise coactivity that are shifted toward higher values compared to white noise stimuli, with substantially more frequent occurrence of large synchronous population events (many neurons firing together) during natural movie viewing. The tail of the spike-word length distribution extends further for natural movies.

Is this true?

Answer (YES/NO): YES